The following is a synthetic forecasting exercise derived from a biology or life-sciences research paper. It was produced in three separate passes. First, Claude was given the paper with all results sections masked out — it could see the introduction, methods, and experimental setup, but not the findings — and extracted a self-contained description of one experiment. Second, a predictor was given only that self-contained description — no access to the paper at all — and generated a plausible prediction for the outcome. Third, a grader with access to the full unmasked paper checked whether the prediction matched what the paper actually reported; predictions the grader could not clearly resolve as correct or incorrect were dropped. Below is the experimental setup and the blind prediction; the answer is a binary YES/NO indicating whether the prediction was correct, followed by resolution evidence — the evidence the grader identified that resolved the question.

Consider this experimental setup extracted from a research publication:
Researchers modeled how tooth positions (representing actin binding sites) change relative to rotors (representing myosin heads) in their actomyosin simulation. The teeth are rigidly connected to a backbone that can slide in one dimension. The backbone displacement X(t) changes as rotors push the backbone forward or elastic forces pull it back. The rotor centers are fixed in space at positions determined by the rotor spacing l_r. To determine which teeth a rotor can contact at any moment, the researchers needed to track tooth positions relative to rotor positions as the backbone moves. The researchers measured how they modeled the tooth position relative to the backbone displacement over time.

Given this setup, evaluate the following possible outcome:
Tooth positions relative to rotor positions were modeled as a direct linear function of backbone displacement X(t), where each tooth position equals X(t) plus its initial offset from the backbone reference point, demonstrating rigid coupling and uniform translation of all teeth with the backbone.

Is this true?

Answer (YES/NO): NO